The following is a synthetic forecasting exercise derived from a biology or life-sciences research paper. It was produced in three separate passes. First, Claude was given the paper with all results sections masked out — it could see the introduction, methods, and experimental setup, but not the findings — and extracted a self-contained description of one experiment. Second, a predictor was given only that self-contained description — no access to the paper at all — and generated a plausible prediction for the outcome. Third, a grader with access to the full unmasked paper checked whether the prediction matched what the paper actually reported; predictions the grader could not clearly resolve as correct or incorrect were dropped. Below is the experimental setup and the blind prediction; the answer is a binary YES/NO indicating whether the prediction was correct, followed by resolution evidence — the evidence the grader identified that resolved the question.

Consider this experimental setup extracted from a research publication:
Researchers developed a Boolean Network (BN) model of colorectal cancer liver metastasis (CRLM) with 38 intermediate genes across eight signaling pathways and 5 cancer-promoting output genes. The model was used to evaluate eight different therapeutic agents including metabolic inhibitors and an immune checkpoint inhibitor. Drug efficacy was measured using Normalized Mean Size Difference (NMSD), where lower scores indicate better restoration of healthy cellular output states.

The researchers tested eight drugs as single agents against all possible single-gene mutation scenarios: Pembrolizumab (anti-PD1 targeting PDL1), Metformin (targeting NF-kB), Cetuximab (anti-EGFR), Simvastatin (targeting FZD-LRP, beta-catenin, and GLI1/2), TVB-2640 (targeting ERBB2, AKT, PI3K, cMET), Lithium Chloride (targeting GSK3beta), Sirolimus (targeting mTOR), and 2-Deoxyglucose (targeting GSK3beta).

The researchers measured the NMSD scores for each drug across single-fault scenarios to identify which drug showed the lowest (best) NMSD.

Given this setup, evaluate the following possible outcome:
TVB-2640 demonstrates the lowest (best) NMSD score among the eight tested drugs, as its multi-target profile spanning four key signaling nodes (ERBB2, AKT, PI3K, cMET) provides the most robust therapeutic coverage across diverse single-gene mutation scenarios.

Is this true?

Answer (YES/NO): NO